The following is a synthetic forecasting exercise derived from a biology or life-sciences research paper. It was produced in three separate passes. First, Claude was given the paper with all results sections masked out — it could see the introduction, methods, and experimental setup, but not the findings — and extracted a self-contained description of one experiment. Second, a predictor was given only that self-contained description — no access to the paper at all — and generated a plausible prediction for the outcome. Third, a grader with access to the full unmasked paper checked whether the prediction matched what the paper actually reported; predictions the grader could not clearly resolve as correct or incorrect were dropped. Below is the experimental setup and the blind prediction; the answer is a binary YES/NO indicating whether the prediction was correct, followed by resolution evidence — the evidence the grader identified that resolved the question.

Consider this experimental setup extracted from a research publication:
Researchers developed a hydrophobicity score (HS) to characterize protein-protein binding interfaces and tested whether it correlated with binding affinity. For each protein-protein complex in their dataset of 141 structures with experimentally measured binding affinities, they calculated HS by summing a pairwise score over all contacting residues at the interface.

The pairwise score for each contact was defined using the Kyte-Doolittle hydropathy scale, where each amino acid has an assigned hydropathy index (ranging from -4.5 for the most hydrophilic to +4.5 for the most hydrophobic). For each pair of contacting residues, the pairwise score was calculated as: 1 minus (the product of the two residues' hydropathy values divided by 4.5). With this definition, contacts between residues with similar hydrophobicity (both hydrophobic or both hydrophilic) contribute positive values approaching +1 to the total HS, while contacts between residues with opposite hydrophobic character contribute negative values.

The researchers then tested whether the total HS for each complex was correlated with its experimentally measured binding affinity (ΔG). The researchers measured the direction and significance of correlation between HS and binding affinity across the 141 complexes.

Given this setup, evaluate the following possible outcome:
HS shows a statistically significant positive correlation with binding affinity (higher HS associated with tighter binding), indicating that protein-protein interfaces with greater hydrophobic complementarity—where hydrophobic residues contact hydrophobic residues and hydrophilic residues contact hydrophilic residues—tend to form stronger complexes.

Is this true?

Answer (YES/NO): YES